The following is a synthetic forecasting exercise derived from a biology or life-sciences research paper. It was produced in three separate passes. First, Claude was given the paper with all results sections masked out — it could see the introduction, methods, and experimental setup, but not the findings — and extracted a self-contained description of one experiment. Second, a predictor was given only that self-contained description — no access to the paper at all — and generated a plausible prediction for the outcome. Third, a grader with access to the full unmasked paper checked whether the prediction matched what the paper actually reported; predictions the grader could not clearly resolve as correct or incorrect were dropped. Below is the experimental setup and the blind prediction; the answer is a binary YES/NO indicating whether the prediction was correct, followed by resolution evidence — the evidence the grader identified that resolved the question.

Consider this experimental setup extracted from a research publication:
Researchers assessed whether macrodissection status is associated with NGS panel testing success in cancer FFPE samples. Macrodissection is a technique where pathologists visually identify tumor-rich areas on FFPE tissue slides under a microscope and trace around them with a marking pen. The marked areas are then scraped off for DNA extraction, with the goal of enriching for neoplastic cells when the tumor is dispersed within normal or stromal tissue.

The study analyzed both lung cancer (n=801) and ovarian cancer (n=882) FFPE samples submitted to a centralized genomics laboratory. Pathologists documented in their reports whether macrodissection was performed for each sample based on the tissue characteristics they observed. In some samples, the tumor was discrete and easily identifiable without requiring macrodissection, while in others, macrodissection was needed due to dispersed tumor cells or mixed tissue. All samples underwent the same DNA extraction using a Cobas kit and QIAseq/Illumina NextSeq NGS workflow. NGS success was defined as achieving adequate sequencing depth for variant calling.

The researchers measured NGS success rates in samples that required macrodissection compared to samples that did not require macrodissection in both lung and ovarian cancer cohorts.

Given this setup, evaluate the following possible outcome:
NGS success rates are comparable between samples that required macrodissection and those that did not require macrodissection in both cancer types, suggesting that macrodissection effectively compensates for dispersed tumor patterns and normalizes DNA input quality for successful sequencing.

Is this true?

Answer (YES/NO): NO